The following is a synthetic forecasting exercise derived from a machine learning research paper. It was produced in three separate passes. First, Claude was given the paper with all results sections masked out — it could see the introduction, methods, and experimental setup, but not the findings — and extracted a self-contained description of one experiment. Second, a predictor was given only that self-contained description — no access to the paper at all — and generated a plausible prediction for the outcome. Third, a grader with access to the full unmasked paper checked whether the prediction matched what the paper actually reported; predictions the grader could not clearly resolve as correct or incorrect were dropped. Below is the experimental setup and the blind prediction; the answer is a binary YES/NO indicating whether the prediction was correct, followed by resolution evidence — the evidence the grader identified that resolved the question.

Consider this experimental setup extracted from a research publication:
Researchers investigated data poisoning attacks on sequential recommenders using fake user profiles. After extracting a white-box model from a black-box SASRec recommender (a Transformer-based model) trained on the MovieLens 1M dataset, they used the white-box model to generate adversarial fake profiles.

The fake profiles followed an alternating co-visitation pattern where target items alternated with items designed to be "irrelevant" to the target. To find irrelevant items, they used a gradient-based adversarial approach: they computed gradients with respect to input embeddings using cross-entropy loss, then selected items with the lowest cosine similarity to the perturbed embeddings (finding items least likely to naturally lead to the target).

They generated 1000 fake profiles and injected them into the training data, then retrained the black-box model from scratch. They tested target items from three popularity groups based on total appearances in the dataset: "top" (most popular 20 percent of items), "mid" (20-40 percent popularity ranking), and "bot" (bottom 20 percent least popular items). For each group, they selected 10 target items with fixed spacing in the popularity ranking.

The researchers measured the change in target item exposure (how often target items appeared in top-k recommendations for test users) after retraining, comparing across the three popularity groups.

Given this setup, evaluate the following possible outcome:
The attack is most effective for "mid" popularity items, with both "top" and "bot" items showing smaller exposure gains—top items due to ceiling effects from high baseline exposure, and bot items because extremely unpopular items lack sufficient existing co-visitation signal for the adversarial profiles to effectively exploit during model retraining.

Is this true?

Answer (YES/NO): NO